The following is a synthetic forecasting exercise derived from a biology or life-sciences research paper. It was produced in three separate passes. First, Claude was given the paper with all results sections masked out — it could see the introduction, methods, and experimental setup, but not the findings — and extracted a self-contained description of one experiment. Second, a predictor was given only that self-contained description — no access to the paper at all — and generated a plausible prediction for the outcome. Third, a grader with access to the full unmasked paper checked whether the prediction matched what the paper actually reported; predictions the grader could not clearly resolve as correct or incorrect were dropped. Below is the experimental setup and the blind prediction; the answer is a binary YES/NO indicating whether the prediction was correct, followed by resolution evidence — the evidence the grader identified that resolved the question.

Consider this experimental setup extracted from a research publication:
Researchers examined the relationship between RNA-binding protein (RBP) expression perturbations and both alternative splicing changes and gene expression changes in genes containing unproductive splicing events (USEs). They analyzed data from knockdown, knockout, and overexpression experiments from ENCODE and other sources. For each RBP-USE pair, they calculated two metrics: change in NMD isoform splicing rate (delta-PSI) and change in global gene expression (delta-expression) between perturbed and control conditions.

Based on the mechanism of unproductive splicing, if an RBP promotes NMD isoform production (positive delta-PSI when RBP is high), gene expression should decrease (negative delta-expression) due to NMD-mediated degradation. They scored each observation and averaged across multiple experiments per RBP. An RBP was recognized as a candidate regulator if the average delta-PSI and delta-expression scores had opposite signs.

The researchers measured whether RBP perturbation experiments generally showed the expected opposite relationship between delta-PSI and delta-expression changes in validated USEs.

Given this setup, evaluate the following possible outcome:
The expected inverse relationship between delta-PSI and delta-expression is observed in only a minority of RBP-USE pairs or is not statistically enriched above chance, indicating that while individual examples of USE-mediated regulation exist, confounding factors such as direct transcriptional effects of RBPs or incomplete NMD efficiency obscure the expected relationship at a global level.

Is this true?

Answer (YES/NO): YES